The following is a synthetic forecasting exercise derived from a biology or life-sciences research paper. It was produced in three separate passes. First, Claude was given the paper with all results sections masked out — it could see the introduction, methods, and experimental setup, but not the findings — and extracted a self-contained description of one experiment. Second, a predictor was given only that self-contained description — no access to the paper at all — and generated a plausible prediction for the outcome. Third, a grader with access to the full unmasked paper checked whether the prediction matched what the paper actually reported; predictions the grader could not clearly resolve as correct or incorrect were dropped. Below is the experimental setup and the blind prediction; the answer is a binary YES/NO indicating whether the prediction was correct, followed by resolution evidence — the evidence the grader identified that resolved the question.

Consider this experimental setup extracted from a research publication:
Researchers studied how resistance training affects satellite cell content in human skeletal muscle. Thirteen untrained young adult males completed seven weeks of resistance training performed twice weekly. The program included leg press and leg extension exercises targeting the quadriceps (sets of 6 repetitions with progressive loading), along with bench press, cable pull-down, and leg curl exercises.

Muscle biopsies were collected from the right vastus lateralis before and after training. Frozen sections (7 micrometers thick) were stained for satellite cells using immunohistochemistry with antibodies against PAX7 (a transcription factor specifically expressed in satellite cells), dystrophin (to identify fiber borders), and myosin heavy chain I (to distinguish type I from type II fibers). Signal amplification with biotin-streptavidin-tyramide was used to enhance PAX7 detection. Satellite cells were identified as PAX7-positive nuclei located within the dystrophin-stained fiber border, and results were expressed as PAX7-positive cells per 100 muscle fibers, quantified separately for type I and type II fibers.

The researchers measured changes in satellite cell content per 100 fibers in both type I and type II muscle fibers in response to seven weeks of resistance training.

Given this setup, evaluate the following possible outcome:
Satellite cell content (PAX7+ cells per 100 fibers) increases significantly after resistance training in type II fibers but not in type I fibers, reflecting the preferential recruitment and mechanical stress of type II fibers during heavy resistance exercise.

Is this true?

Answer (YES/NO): NO